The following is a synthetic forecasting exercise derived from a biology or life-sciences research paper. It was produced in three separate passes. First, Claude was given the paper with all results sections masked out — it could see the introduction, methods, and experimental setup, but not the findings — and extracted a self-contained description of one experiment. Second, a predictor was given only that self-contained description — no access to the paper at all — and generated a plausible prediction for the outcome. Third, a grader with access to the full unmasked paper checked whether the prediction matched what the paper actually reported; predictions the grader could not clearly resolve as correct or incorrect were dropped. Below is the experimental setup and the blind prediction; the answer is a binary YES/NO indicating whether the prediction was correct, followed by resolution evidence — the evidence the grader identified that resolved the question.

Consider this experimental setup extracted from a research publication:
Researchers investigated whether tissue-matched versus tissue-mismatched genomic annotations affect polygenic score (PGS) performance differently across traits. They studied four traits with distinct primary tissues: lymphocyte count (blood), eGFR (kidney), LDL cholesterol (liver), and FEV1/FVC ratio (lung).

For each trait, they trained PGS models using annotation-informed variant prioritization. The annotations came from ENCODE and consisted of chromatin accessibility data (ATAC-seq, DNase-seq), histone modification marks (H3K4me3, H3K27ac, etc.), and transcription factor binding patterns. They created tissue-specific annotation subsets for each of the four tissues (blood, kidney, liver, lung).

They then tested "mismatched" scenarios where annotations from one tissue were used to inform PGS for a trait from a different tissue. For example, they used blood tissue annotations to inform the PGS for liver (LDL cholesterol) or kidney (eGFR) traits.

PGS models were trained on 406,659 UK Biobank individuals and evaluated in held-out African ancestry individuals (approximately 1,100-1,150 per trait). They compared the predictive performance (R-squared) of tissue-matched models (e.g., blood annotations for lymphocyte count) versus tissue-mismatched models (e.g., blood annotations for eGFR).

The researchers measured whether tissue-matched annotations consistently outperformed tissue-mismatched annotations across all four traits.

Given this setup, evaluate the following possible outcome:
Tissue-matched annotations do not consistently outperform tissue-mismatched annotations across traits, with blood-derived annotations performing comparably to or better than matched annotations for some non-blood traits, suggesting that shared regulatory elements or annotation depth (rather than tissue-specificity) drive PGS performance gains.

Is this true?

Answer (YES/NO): NO